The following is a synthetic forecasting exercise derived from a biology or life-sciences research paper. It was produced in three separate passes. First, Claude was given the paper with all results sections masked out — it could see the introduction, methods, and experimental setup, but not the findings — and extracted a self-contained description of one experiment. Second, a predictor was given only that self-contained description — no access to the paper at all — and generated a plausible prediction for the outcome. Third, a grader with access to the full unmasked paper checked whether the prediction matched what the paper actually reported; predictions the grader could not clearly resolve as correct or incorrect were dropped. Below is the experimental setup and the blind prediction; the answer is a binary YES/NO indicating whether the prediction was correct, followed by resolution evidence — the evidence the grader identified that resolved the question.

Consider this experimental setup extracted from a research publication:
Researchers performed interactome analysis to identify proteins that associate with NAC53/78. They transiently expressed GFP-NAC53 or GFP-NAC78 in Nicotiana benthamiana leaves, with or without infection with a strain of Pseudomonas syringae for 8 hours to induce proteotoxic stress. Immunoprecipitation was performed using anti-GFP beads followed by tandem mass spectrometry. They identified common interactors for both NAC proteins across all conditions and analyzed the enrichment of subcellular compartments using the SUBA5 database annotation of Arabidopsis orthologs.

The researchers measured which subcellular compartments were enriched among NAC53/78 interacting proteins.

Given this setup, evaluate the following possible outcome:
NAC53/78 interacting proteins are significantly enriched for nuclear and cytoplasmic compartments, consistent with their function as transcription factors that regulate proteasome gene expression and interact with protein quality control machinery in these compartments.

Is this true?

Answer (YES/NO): NO